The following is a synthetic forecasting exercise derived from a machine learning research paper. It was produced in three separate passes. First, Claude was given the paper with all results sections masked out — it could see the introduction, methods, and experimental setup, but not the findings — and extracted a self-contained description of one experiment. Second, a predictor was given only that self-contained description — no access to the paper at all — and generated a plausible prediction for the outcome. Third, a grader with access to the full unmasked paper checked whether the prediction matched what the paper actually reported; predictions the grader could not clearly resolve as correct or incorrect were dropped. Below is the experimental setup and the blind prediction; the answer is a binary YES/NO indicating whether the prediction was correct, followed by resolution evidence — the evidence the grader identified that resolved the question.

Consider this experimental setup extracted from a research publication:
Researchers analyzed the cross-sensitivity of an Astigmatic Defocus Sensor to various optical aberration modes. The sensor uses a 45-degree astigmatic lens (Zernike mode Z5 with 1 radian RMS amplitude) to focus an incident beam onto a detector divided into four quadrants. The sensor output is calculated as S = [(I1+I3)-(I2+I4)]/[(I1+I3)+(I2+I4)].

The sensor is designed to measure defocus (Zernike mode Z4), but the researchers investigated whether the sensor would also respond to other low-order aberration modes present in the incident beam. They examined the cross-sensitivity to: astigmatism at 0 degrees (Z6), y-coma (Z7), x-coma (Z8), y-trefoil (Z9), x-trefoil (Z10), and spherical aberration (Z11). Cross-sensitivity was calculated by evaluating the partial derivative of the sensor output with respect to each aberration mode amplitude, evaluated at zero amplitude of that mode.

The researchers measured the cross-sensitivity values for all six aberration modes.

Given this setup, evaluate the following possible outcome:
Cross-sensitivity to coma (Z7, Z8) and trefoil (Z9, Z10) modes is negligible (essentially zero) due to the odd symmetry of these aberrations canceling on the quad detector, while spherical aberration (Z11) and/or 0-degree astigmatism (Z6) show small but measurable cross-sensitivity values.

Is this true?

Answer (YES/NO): NO